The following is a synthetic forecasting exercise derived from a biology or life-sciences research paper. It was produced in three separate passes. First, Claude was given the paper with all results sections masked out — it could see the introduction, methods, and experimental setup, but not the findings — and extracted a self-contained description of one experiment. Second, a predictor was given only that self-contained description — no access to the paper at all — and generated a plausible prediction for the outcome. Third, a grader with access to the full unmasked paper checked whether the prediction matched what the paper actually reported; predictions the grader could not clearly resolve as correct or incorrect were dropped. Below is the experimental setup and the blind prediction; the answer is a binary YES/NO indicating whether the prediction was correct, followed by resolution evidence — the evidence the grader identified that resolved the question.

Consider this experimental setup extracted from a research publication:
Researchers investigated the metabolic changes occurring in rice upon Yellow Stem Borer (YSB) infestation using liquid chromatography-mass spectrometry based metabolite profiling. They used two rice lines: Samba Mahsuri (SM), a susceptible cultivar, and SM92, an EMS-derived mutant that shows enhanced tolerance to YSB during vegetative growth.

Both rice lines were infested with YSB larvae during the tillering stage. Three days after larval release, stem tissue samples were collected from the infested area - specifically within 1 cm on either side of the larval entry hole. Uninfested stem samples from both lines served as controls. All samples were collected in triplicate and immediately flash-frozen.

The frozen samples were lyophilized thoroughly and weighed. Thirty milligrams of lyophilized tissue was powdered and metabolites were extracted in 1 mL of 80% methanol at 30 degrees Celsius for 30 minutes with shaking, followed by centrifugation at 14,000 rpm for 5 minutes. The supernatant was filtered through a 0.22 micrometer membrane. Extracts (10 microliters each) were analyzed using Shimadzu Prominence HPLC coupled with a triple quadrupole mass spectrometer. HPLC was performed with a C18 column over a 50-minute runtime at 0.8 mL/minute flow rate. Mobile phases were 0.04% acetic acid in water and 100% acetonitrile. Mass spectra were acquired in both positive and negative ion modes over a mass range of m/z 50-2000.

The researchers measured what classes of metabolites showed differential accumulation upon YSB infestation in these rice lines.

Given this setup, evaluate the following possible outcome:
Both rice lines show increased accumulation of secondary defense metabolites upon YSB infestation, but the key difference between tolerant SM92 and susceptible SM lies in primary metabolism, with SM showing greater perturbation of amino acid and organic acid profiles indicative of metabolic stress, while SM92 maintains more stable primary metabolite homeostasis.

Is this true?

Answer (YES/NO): NO